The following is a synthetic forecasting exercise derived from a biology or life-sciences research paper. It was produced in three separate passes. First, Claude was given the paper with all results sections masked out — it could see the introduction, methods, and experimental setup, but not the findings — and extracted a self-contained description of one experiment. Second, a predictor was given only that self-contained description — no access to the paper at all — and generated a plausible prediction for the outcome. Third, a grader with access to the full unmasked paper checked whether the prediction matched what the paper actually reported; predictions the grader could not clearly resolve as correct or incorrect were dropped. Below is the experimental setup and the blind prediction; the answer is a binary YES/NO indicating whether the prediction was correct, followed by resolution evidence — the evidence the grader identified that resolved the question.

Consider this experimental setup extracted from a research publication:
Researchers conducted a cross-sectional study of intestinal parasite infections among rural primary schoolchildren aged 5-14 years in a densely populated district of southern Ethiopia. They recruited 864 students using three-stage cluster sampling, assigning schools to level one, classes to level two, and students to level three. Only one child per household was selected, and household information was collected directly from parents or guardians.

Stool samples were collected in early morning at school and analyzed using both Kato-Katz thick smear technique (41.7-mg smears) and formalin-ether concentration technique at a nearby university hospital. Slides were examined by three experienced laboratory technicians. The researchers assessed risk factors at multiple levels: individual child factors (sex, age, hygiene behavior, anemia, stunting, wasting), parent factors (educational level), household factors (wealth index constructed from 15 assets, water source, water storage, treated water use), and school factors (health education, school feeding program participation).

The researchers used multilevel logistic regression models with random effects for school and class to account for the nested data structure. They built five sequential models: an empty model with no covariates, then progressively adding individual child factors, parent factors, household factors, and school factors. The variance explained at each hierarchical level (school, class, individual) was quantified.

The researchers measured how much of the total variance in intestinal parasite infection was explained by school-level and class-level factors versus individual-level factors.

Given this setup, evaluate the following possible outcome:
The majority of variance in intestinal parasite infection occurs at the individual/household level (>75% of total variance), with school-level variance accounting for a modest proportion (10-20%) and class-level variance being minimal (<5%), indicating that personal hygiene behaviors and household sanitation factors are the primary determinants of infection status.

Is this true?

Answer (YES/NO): NO